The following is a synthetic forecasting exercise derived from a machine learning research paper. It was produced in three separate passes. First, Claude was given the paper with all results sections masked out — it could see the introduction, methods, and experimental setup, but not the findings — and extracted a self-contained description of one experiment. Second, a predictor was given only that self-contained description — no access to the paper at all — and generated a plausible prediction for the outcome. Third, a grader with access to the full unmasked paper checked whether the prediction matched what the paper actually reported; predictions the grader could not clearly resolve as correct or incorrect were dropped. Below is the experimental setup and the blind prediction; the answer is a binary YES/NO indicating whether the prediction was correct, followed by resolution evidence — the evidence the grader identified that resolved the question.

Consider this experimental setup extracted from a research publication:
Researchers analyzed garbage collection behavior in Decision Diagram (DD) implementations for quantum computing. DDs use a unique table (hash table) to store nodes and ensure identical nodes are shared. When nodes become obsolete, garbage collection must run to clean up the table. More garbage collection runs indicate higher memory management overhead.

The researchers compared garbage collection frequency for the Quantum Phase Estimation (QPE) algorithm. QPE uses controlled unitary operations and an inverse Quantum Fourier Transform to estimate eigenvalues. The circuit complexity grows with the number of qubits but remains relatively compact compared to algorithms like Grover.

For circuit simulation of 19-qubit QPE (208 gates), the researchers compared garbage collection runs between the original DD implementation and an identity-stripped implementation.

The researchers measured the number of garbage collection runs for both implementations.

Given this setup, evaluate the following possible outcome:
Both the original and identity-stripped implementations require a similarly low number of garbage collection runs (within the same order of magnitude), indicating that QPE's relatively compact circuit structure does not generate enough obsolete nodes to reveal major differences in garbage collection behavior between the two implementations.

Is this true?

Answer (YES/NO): YES